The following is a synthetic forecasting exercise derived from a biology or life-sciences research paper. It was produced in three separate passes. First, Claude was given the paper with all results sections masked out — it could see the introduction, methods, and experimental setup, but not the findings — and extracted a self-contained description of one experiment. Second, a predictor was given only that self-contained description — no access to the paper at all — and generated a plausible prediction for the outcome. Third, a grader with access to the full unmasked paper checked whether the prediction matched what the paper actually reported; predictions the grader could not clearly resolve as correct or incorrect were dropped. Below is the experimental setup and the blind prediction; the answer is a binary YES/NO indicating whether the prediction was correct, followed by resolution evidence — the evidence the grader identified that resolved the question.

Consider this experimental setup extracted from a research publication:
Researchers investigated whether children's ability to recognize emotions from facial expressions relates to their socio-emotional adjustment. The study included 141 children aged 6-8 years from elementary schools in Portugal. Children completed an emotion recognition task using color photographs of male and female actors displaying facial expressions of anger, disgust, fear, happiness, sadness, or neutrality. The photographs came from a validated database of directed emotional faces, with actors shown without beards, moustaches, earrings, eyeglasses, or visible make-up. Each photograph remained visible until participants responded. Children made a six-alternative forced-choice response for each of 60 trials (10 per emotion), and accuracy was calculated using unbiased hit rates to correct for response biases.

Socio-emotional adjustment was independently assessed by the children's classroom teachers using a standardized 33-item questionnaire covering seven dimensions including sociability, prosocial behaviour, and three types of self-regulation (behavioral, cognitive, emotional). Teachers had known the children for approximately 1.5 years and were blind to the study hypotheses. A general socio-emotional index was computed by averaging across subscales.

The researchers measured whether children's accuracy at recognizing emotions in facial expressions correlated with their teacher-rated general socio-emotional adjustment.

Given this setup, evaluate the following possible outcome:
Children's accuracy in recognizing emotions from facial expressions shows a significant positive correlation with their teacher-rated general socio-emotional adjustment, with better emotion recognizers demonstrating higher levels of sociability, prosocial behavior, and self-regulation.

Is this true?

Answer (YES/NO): NO